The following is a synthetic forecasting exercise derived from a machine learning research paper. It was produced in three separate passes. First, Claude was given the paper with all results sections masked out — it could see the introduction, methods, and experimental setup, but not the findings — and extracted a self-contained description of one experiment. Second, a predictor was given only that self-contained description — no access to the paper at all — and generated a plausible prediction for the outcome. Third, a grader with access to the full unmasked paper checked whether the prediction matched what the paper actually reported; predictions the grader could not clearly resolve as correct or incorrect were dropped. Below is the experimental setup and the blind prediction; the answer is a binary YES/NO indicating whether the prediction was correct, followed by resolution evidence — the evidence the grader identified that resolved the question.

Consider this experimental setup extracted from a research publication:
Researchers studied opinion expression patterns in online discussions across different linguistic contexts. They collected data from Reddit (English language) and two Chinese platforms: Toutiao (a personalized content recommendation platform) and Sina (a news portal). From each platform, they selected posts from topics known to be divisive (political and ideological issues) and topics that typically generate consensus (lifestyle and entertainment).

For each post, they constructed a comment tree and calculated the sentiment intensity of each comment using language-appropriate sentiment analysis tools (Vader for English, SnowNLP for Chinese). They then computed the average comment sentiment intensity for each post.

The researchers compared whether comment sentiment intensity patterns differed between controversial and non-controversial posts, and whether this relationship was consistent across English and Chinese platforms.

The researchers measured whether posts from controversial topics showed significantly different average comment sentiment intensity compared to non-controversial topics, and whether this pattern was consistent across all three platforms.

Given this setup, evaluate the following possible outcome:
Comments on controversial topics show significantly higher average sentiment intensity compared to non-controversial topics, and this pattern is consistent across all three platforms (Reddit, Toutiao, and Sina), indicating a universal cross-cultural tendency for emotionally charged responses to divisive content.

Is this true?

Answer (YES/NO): NO